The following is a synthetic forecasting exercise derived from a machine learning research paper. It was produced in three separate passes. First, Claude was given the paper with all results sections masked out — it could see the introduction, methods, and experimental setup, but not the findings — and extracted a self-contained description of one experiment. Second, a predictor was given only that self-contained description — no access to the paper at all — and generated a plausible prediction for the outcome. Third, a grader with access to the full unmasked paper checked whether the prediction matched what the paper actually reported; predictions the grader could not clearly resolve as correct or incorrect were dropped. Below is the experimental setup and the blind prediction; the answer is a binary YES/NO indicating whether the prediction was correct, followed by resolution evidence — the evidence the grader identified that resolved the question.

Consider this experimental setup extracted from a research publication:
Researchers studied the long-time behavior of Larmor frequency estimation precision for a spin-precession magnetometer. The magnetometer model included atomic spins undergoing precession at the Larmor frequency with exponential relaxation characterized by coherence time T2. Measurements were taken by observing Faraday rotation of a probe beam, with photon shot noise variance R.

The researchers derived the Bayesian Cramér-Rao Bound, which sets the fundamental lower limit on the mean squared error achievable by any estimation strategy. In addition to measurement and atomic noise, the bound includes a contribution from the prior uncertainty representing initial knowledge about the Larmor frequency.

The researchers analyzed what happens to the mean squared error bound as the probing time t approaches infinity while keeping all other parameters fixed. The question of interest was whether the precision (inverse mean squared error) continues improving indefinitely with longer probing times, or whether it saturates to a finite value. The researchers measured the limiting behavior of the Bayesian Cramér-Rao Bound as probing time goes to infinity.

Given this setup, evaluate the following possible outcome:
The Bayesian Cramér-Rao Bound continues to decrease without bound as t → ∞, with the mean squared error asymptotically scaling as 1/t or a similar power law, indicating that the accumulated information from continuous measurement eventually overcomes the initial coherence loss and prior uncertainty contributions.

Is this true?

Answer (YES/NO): NO